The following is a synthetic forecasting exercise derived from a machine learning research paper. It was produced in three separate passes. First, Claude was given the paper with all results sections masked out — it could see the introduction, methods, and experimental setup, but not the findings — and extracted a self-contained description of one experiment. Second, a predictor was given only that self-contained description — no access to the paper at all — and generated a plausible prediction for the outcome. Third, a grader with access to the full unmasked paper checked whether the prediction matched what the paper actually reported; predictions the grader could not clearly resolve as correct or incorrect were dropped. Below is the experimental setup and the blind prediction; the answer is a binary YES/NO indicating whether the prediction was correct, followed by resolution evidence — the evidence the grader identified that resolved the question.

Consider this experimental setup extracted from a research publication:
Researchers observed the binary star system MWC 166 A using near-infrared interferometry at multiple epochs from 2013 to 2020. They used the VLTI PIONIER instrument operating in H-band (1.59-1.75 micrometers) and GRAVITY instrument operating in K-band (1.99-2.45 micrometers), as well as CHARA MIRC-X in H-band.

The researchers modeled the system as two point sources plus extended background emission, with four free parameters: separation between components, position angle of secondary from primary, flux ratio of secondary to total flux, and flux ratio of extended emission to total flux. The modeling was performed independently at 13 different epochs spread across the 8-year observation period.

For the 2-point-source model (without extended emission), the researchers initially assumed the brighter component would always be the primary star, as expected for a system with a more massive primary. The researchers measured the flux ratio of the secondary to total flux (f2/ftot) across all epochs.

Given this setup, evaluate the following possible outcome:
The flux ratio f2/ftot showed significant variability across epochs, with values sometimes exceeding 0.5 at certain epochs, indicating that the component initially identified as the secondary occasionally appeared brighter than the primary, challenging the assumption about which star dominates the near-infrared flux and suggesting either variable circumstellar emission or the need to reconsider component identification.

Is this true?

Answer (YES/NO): YES